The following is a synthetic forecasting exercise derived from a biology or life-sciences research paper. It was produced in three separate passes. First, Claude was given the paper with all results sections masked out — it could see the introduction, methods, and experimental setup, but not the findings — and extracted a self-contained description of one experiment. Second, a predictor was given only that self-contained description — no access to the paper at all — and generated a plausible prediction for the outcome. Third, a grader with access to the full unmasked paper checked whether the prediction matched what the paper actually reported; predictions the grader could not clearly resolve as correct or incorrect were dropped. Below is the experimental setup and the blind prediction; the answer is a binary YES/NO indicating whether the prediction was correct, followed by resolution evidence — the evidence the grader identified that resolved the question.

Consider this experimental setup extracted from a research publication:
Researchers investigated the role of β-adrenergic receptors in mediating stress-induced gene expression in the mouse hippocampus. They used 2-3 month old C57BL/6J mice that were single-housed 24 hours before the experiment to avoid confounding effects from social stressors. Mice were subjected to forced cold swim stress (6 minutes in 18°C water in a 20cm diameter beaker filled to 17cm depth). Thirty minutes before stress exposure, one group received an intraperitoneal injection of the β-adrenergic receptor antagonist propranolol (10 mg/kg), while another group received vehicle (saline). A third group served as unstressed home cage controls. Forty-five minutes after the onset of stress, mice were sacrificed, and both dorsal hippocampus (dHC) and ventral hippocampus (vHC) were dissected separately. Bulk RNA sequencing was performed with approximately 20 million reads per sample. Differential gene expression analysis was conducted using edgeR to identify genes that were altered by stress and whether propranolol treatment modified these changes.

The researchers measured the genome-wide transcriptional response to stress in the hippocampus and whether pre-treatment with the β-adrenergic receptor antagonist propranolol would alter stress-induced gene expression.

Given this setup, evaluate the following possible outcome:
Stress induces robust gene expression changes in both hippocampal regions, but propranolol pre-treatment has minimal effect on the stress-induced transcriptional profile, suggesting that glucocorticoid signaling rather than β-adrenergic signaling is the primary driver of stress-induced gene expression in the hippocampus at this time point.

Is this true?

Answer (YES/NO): NO